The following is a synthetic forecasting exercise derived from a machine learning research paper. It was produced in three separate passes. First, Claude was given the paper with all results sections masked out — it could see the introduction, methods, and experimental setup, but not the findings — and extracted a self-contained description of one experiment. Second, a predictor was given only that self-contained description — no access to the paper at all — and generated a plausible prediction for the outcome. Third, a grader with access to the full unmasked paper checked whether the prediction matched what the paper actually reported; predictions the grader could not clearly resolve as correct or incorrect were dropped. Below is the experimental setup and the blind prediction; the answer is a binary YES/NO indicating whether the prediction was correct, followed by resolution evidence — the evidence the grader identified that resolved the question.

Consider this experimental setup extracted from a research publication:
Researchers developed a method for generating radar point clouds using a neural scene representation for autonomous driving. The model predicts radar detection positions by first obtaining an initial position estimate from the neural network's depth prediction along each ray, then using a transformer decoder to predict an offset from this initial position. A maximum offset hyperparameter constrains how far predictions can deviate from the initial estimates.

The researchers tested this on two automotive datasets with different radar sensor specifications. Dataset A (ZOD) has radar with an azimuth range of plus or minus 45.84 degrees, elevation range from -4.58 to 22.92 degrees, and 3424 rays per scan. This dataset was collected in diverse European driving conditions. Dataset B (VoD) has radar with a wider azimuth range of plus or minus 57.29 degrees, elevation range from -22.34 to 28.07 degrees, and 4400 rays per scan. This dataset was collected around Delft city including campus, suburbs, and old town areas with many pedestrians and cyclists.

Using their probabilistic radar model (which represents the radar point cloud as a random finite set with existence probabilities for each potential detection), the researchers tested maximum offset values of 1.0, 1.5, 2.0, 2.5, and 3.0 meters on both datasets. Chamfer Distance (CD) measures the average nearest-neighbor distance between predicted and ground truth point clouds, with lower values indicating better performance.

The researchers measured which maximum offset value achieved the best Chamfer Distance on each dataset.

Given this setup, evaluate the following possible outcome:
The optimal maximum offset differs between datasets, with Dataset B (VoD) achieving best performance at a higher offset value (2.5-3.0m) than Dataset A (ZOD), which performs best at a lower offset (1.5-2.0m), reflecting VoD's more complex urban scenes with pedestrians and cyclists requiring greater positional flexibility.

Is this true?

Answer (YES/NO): YES